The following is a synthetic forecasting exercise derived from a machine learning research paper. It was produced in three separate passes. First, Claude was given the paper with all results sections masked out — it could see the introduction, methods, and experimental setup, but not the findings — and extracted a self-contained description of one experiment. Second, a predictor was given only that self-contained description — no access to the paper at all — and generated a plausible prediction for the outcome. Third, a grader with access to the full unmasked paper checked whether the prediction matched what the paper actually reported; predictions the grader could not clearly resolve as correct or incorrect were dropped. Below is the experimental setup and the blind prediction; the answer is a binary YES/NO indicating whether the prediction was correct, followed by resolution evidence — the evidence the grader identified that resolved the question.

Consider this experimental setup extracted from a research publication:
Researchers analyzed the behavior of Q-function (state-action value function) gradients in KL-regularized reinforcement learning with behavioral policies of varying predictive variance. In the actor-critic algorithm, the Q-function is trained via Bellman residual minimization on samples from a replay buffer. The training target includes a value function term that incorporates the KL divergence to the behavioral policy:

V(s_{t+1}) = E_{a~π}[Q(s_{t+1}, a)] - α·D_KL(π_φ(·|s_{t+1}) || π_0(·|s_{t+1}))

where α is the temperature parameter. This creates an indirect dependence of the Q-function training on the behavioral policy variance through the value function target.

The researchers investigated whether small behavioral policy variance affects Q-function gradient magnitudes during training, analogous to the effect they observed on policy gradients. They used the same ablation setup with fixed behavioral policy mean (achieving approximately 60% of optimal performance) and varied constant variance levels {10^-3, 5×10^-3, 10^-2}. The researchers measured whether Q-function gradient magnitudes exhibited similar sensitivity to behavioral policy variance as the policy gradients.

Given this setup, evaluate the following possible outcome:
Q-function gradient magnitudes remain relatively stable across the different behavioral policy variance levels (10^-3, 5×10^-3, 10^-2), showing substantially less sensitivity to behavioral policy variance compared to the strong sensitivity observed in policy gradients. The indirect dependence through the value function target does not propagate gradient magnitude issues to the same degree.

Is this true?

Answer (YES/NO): NO